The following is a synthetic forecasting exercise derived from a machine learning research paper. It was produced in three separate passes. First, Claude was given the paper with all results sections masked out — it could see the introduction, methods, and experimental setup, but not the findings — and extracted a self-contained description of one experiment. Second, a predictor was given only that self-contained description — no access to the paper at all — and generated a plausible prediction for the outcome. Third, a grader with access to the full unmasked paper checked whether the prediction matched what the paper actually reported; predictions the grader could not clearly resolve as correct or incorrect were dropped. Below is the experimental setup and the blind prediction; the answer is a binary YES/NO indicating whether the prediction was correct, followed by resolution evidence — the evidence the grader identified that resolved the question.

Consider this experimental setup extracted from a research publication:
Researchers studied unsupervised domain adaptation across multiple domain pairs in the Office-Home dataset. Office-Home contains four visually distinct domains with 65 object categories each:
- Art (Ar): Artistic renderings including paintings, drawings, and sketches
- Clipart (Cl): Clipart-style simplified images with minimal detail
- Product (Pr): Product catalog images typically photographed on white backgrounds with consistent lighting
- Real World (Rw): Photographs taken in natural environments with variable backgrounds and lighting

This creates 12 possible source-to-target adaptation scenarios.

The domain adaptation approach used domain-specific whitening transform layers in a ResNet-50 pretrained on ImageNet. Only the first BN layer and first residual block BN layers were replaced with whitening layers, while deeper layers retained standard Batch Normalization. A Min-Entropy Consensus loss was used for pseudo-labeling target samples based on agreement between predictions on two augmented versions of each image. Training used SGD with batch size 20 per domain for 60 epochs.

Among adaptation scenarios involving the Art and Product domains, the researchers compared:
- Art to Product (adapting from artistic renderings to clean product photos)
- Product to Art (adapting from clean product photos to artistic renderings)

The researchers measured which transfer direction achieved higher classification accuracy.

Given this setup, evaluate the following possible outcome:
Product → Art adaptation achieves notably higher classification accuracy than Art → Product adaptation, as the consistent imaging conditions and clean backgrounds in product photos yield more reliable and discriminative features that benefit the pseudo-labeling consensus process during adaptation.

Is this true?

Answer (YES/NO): NO